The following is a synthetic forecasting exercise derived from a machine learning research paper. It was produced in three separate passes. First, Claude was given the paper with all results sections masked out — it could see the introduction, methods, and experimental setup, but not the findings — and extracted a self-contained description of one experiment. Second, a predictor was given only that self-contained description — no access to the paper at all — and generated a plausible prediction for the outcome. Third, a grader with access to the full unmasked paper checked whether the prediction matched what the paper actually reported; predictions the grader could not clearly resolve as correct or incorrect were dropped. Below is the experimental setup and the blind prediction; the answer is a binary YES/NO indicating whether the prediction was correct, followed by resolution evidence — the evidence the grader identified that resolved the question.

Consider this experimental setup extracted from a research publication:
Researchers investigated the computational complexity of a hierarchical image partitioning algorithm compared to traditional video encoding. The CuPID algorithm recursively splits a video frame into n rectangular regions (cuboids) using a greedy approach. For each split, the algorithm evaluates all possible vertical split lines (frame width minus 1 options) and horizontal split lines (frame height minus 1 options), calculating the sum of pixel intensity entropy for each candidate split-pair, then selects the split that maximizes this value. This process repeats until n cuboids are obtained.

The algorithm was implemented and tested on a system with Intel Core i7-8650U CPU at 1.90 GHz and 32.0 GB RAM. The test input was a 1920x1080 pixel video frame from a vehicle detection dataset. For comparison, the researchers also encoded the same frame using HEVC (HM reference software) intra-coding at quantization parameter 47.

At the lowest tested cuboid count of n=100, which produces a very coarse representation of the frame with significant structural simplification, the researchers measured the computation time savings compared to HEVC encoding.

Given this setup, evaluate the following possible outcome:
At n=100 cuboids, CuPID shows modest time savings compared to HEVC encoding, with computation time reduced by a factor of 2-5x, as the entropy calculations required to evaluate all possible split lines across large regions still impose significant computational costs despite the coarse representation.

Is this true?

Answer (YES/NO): NO